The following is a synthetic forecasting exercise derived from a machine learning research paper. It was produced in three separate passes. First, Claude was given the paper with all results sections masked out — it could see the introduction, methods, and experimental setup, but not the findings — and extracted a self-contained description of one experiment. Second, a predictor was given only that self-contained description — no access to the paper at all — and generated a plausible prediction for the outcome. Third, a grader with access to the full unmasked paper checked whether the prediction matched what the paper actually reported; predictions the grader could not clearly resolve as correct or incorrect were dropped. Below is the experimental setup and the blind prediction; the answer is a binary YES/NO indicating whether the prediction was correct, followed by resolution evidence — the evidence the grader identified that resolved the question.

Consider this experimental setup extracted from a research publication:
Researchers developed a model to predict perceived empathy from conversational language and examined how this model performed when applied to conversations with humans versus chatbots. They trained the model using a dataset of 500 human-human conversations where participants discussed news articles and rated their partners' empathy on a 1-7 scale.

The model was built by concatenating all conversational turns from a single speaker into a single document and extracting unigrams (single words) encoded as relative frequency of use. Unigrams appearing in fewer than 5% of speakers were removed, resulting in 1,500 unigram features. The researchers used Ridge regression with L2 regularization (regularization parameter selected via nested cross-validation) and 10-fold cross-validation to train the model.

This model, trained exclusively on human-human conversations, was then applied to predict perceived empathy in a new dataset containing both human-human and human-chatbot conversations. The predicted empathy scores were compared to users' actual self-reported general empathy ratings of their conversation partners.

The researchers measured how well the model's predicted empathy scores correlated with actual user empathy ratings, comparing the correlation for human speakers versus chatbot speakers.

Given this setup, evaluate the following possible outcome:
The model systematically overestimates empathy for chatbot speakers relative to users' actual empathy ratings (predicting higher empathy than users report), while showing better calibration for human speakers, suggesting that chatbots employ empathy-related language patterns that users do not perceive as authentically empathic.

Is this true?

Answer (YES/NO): YES